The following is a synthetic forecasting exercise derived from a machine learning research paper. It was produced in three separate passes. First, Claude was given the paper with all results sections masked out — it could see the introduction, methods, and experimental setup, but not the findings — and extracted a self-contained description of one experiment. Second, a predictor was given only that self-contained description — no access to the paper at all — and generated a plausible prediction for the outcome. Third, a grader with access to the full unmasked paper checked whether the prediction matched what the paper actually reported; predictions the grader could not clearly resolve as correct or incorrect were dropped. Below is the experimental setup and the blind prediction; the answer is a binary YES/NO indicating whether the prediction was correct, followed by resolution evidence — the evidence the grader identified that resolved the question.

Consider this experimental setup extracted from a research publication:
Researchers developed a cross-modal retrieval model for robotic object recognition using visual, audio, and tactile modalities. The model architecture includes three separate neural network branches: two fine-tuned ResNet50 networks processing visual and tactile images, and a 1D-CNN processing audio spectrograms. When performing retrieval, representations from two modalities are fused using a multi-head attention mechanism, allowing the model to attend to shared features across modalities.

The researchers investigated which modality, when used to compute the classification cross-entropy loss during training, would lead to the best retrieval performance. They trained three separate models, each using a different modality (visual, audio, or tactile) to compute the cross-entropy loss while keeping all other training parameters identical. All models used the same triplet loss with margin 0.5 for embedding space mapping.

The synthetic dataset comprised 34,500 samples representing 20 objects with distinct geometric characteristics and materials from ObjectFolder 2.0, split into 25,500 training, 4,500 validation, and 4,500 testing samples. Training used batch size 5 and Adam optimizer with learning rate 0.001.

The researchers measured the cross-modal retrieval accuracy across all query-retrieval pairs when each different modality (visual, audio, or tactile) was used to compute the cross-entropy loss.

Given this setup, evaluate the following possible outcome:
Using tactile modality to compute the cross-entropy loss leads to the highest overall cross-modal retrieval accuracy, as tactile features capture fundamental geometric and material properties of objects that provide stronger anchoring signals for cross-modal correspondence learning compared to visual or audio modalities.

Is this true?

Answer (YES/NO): NO